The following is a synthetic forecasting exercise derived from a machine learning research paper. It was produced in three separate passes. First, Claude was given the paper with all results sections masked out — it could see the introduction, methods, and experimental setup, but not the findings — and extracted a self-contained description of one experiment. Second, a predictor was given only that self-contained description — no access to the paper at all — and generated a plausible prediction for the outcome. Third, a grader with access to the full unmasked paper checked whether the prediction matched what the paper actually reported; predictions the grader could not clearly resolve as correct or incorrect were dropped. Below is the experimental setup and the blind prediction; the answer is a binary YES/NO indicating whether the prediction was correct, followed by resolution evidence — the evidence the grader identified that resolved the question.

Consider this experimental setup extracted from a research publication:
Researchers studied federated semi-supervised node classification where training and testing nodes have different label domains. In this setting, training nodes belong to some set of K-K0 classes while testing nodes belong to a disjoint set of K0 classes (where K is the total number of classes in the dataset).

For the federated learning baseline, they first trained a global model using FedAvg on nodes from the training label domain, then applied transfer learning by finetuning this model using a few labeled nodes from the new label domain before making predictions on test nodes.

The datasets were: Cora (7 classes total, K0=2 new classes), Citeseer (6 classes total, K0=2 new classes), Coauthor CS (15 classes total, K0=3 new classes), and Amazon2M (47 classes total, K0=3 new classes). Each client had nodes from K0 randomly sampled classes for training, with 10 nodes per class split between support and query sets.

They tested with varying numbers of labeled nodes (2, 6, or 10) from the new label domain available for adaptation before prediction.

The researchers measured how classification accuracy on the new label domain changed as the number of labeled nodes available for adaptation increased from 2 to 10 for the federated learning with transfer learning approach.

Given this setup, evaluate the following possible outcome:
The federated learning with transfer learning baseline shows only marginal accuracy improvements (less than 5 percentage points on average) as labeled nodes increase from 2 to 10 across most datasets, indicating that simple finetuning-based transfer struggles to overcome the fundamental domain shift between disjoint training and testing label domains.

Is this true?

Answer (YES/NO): NO